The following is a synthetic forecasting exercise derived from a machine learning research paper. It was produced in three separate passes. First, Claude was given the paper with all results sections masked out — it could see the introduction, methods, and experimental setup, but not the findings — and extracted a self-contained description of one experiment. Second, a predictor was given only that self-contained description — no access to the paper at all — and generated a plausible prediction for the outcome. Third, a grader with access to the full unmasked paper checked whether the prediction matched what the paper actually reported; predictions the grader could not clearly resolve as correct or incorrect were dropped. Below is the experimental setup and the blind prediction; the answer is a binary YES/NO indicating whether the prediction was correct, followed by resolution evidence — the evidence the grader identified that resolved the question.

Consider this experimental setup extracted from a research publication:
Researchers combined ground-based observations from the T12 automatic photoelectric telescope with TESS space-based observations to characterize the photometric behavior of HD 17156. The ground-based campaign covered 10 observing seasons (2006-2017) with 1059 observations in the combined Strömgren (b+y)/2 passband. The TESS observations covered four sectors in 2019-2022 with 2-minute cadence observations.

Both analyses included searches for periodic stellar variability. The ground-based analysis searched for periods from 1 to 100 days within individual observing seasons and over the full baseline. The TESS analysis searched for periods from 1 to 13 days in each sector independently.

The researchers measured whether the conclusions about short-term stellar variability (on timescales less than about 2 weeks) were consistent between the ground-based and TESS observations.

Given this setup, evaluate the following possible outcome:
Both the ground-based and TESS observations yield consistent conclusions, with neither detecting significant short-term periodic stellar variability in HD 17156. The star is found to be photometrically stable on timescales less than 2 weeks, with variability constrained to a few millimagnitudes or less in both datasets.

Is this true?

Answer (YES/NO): YES